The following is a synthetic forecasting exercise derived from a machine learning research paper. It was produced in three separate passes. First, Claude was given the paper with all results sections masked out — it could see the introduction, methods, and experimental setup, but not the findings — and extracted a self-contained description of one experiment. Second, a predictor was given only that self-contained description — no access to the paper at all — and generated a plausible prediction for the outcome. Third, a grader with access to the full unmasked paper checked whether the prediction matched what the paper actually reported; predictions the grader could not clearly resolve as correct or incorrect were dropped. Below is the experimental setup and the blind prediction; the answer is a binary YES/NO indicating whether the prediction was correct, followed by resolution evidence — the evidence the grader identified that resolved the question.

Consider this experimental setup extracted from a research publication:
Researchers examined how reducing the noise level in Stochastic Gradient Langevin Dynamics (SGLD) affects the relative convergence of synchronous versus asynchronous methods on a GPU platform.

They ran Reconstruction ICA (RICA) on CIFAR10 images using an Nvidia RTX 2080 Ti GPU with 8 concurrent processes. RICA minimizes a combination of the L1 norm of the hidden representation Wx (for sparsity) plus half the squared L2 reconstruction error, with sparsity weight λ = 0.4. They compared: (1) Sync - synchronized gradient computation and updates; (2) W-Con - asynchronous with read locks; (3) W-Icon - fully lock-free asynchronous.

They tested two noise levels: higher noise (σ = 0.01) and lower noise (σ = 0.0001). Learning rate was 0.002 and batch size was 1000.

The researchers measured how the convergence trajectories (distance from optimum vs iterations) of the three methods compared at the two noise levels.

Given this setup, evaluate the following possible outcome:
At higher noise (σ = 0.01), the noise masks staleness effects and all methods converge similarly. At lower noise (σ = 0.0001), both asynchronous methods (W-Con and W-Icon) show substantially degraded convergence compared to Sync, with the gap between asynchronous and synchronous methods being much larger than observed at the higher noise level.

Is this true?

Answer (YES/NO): NO